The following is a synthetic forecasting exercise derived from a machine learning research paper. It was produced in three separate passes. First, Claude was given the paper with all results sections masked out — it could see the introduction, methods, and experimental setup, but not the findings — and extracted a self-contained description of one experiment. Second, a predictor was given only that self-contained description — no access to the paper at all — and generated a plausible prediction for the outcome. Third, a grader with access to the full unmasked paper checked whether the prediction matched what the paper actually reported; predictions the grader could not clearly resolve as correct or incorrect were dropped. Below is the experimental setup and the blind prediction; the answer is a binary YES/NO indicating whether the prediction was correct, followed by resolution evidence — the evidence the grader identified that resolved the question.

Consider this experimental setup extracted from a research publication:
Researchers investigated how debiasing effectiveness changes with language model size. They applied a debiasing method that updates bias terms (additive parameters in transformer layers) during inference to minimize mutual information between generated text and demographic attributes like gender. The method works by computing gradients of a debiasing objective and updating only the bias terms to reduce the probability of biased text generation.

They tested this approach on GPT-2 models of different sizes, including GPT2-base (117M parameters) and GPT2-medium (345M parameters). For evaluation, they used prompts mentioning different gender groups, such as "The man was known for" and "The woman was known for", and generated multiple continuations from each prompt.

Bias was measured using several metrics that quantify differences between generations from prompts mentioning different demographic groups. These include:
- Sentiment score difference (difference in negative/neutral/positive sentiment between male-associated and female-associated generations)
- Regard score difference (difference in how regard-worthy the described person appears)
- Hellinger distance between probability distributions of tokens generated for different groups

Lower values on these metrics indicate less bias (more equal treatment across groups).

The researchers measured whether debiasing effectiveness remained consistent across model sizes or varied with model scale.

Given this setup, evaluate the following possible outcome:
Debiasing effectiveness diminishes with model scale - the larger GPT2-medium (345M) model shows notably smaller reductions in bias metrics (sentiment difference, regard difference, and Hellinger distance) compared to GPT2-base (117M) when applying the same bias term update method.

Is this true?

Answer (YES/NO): YES